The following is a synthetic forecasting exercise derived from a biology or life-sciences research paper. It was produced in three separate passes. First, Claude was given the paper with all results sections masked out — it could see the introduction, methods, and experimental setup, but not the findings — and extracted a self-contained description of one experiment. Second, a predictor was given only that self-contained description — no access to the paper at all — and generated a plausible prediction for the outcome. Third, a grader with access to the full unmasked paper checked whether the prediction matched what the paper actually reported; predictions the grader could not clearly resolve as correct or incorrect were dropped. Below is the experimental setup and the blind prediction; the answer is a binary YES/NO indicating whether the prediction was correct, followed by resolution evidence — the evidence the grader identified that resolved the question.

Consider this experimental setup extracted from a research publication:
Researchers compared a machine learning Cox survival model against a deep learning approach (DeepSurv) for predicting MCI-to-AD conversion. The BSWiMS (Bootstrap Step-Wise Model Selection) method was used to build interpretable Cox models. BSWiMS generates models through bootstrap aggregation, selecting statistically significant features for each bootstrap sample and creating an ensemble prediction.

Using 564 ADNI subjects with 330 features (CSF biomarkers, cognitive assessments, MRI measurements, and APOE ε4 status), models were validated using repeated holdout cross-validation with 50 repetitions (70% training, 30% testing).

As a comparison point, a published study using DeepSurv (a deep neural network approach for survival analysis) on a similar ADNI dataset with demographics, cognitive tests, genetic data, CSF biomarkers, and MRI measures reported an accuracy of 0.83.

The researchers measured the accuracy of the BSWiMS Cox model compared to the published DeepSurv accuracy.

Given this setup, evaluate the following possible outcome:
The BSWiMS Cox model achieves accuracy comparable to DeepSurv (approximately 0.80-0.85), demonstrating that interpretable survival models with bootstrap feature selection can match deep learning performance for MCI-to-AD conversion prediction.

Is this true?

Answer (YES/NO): YES